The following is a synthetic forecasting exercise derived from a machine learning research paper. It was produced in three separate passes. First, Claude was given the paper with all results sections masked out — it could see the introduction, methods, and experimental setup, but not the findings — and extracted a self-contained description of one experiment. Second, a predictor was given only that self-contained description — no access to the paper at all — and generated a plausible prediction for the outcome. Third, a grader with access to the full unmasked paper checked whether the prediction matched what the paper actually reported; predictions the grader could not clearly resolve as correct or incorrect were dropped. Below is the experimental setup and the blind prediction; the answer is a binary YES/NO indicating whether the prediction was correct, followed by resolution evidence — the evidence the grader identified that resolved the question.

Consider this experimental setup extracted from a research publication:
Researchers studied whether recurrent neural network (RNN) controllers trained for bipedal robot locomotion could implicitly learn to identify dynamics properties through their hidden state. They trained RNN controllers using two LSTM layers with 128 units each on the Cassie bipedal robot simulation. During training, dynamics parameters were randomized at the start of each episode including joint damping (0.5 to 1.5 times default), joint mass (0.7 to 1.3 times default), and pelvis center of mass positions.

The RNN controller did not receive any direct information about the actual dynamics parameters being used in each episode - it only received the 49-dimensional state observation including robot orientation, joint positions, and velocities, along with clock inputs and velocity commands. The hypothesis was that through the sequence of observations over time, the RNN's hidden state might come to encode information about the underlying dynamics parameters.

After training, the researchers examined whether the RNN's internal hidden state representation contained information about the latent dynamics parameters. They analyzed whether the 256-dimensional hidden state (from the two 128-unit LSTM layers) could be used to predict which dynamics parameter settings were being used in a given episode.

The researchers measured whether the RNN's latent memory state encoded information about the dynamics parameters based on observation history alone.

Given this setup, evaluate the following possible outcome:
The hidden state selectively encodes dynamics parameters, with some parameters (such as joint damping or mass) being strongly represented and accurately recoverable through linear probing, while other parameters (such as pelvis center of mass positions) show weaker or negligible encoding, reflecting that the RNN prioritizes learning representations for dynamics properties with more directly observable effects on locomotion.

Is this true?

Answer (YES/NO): NO